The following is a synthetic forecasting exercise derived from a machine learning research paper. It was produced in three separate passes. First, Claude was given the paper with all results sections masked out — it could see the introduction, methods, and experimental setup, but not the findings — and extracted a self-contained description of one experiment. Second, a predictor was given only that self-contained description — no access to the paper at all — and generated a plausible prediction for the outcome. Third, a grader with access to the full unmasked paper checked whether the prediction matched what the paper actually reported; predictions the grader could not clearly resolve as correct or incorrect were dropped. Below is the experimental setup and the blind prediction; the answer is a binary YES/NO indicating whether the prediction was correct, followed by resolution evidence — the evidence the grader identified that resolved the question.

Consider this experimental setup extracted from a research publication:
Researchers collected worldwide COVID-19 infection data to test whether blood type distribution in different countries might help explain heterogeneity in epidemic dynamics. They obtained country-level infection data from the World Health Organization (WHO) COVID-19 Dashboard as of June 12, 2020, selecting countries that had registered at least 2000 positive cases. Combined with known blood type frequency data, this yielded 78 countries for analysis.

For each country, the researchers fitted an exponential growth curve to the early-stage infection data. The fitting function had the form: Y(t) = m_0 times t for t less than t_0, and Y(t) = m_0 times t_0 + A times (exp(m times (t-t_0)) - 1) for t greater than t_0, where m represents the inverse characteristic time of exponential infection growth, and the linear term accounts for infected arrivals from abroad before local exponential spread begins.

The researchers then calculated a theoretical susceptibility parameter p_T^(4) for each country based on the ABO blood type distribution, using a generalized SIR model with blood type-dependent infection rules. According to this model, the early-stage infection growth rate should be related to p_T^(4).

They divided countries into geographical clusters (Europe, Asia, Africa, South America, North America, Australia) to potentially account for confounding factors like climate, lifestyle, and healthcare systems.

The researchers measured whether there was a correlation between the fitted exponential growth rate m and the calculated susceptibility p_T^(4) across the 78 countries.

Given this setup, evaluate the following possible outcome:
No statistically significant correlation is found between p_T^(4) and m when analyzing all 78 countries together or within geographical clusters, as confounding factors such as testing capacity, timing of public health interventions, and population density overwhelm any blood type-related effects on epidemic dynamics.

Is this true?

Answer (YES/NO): NO